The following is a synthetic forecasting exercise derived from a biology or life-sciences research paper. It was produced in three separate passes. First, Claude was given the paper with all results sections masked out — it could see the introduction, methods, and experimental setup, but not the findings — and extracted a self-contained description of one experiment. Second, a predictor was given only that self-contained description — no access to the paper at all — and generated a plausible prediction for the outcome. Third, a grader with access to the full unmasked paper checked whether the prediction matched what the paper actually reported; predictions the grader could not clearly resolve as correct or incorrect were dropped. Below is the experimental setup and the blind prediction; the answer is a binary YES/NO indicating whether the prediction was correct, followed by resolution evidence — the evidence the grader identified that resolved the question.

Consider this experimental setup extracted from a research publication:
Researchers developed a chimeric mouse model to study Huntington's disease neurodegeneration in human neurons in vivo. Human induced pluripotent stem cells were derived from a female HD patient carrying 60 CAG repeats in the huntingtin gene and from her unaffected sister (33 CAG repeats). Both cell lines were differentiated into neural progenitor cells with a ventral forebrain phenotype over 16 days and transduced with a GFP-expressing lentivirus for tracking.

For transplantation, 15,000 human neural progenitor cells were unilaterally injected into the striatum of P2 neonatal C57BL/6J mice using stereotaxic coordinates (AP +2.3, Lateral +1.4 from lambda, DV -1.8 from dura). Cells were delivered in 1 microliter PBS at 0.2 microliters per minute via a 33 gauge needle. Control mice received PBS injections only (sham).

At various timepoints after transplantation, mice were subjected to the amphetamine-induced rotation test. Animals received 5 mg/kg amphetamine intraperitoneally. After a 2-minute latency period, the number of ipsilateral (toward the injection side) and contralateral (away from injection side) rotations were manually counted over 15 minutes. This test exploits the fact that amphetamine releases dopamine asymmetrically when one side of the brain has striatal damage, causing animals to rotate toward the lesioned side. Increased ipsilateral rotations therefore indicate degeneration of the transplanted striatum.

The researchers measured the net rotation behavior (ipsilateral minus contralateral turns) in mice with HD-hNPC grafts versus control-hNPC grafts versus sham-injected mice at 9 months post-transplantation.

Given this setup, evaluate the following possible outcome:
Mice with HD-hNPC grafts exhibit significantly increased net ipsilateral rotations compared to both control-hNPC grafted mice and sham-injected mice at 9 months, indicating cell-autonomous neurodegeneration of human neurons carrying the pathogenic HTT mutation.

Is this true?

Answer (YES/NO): NO